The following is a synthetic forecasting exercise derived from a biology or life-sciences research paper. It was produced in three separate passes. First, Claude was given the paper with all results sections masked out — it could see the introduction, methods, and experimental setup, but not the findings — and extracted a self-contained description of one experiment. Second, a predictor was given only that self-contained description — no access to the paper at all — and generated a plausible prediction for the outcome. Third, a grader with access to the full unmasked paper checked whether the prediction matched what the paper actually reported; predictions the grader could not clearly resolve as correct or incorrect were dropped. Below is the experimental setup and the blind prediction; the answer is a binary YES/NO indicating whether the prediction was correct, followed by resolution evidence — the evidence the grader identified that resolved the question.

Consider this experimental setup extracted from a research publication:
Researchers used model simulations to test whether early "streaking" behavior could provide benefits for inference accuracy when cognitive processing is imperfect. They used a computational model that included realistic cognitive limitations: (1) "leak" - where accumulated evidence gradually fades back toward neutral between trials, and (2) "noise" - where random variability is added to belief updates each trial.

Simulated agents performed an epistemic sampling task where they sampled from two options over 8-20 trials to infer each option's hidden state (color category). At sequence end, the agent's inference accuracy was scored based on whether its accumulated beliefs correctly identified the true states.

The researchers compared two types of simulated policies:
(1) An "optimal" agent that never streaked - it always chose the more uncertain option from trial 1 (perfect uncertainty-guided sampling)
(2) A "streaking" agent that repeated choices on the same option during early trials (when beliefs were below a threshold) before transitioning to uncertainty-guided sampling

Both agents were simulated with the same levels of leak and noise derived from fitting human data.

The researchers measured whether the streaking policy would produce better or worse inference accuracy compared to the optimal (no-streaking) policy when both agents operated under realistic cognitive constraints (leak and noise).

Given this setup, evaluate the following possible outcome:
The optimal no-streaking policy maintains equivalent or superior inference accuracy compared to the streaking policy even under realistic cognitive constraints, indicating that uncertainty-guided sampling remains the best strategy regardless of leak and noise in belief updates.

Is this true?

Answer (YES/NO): NO